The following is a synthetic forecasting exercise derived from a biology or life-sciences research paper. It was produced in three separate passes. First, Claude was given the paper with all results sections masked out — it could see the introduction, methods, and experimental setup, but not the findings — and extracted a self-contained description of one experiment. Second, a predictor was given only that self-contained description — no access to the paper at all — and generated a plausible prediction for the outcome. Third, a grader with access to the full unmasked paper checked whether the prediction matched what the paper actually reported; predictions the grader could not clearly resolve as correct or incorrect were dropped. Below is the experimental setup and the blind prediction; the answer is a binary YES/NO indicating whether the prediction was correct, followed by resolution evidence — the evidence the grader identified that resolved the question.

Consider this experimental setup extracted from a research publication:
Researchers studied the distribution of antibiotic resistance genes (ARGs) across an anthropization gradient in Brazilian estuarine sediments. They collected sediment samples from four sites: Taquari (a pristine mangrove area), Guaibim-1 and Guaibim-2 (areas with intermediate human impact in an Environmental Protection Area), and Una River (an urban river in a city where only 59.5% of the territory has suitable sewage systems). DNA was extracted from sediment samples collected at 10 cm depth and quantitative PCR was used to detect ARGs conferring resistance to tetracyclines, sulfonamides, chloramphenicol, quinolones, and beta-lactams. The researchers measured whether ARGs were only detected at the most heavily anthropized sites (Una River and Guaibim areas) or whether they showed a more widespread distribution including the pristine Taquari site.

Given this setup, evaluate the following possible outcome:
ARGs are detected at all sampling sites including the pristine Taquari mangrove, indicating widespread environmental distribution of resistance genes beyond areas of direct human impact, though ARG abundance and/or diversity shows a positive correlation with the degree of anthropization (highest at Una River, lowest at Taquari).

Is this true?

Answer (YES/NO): NO